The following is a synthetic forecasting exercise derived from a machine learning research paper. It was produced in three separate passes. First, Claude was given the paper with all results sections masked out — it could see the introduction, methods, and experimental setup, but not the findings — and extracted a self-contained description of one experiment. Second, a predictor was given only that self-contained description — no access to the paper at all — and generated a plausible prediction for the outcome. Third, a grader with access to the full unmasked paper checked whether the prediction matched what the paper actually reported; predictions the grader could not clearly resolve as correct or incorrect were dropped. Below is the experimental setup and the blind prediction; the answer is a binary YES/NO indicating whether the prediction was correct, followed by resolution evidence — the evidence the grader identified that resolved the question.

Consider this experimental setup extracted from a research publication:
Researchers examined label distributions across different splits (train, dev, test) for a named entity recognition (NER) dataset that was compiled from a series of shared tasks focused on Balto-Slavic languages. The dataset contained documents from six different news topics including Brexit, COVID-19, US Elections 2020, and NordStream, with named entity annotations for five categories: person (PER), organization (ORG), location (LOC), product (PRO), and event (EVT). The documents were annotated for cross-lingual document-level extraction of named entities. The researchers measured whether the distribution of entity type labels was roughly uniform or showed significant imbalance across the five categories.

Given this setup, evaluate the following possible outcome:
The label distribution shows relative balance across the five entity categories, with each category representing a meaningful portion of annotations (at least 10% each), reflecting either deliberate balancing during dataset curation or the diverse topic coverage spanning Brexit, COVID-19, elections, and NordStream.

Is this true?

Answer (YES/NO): NO